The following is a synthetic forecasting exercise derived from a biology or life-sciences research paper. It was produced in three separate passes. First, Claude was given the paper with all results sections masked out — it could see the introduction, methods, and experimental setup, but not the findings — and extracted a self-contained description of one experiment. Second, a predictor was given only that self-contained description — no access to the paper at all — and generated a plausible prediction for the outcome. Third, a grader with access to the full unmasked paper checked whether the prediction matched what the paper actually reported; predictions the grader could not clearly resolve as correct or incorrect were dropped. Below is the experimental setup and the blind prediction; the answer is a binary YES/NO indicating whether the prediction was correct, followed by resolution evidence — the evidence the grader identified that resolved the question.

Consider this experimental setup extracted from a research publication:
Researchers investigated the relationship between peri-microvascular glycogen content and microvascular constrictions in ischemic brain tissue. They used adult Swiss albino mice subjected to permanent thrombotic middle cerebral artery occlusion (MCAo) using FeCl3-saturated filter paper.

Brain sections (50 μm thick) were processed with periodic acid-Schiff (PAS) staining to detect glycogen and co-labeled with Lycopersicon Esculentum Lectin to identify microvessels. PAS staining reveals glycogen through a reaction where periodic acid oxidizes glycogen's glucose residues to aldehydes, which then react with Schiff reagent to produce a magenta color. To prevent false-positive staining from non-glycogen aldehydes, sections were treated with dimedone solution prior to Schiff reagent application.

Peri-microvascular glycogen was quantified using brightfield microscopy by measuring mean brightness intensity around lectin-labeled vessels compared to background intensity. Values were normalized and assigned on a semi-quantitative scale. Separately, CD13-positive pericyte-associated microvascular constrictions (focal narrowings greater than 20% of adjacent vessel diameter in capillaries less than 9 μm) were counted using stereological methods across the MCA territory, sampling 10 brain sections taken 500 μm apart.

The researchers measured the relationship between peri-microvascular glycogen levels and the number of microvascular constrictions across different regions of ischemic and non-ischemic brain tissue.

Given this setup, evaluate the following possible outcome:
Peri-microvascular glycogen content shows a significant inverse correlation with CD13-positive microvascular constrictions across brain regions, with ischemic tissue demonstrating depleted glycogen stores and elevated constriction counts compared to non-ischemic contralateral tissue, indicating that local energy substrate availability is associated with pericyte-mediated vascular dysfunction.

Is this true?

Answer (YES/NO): YES